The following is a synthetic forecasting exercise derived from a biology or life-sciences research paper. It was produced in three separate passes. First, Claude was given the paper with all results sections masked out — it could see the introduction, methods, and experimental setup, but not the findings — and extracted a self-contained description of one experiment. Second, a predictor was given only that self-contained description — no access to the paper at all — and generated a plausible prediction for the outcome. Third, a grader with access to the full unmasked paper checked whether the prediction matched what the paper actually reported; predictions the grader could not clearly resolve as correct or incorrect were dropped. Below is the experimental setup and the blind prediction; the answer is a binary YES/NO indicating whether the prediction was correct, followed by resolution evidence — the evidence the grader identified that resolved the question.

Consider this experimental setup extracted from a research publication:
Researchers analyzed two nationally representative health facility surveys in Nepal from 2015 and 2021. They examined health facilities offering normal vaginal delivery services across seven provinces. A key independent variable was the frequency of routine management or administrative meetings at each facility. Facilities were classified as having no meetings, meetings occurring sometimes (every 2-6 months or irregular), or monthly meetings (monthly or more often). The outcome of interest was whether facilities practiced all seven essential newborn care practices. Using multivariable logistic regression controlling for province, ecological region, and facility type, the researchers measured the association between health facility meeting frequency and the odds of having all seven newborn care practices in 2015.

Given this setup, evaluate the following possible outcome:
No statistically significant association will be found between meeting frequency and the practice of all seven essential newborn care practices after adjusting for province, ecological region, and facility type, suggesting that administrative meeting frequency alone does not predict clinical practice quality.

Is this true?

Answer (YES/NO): NO